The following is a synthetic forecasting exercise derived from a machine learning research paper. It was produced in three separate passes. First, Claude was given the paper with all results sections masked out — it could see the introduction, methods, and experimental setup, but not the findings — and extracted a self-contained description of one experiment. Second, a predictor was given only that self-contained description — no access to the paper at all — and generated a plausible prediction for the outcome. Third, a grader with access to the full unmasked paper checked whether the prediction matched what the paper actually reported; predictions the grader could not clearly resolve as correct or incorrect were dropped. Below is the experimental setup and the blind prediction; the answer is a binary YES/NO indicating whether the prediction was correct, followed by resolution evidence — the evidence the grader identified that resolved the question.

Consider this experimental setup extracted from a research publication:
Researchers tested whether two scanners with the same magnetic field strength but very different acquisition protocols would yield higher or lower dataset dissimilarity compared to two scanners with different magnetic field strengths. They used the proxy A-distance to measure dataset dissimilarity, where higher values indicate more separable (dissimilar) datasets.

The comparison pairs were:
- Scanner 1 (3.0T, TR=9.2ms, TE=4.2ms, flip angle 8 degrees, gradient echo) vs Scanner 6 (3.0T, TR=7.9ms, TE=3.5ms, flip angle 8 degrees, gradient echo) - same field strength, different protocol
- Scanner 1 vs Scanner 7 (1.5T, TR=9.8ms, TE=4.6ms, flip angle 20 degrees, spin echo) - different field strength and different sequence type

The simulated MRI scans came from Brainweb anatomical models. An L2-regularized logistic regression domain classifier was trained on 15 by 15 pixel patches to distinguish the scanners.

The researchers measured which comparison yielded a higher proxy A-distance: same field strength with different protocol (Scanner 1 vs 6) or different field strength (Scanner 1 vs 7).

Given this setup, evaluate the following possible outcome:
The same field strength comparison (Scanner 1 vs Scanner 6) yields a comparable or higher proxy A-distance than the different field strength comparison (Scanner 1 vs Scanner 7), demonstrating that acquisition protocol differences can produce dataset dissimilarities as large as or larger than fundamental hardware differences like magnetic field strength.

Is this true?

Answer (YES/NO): YES